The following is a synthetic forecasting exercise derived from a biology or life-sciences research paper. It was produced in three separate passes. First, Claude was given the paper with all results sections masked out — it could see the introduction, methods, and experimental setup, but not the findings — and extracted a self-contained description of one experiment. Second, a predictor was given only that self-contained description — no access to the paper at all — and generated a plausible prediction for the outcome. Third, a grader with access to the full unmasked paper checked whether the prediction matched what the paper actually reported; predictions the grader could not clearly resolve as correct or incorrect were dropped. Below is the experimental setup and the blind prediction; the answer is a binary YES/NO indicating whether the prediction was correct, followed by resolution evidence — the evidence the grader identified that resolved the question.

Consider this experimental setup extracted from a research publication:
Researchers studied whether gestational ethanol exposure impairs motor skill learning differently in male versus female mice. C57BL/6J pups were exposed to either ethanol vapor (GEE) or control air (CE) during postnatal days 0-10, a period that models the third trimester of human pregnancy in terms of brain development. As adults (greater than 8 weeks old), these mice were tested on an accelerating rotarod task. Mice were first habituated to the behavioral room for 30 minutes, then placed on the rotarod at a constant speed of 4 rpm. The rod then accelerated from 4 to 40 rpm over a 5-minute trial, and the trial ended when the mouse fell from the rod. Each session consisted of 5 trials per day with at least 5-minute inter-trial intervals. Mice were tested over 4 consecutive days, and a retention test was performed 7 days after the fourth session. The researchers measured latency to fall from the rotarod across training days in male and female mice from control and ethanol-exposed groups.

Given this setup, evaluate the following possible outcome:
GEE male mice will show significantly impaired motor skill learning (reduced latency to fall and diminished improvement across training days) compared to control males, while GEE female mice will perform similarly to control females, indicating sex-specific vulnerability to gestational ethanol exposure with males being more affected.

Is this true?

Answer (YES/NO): NO